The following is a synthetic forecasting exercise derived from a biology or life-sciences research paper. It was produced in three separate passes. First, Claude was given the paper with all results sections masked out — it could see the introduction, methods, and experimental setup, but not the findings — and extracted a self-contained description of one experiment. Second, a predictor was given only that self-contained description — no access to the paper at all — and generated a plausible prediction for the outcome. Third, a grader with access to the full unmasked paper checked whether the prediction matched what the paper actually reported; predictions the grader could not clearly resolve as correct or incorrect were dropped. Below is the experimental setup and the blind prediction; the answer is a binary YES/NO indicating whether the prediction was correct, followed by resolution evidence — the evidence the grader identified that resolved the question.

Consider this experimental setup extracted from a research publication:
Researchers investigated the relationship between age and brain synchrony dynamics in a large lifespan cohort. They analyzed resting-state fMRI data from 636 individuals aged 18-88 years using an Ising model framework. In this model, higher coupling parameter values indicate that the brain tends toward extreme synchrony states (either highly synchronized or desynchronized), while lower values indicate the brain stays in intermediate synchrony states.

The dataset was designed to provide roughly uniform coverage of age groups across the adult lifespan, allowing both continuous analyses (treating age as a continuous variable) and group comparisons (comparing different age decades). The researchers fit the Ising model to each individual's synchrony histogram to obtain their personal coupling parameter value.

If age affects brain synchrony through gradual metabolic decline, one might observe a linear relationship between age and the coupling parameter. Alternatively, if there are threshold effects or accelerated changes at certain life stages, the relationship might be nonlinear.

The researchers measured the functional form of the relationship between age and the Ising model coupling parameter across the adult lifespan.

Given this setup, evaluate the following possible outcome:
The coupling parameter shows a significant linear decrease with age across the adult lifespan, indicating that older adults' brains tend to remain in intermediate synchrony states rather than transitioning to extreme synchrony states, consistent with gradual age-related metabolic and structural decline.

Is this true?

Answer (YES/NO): NO